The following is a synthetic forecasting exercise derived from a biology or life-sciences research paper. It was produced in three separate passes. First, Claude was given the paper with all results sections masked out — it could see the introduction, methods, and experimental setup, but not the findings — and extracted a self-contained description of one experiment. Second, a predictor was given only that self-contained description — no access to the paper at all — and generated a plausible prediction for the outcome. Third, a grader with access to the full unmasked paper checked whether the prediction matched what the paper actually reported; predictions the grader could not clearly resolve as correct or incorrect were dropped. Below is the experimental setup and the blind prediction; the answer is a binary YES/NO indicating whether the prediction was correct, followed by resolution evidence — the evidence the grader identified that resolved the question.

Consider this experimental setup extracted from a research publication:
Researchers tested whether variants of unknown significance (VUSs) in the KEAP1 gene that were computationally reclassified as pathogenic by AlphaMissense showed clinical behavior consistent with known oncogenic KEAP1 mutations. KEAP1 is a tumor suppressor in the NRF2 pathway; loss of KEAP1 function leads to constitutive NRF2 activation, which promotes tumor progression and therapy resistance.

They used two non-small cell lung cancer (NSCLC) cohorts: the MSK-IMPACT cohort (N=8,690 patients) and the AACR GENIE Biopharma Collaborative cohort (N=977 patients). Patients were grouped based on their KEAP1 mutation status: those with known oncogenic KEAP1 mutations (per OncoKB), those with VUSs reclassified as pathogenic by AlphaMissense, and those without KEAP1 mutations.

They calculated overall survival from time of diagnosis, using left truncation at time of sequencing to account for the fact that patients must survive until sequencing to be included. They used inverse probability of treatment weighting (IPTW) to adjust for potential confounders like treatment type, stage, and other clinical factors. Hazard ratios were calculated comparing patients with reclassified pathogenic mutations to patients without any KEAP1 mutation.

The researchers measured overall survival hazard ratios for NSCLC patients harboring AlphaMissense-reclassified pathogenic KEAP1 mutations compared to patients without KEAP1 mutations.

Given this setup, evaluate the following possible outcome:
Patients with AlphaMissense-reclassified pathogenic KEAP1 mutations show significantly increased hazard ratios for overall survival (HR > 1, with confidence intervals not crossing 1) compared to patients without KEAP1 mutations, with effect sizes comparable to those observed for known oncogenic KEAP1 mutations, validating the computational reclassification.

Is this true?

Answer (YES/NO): YES